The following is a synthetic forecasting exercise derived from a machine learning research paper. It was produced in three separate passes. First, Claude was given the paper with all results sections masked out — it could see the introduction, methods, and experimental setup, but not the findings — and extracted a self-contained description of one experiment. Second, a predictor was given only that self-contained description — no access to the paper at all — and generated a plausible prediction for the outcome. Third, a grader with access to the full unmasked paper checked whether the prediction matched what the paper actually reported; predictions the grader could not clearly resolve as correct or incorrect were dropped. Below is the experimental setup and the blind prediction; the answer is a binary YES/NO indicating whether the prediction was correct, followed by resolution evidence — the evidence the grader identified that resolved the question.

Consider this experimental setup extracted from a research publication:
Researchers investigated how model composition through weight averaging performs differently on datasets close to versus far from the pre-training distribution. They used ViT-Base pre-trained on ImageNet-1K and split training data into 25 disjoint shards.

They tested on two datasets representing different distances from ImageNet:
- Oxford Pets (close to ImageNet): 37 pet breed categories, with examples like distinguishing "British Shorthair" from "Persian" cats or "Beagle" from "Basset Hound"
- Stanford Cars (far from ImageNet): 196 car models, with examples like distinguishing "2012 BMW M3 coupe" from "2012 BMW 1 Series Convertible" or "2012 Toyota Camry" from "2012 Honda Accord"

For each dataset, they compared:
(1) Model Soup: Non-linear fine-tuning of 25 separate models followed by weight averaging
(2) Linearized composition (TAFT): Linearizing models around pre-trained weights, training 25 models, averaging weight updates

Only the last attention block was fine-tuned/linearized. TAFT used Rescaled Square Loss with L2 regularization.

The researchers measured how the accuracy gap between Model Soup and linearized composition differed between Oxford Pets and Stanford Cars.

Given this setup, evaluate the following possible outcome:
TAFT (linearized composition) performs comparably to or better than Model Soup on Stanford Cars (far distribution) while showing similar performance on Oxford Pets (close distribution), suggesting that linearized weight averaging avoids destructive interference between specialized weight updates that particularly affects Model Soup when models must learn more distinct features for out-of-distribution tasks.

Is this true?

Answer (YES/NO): YES